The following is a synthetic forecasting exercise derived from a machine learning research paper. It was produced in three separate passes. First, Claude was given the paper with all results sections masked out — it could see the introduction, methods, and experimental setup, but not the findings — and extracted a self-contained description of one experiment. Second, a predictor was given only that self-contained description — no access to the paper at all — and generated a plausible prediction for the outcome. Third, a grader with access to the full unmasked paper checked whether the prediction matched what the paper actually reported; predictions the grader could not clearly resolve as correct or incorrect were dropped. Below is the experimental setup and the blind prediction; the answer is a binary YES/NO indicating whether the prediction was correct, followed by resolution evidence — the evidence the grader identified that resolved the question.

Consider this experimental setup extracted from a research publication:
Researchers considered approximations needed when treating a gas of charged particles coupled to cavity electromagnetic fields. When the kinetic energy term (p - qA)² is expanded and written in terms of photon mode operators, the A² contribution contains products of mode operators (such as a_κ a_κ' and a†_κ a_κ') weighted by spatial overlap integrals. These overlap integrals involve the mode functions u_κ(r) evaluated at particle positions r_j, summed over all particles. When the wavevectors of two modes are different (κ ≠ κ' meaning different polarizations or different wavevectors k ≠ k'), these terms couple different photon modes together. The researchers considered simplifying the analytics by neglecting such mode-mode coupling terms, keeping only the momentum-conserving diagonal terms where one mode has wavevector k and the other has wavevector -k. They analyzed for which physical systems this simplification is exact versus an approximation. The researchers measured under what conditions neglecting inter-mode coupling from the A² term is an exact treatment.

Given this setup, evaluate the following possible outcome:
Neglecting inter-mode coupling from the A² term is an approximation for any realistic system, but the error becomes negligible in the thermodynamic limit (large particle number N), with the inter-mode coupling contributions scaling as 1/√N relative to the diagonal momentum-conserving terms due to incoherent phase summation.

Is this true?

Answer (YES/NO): NO